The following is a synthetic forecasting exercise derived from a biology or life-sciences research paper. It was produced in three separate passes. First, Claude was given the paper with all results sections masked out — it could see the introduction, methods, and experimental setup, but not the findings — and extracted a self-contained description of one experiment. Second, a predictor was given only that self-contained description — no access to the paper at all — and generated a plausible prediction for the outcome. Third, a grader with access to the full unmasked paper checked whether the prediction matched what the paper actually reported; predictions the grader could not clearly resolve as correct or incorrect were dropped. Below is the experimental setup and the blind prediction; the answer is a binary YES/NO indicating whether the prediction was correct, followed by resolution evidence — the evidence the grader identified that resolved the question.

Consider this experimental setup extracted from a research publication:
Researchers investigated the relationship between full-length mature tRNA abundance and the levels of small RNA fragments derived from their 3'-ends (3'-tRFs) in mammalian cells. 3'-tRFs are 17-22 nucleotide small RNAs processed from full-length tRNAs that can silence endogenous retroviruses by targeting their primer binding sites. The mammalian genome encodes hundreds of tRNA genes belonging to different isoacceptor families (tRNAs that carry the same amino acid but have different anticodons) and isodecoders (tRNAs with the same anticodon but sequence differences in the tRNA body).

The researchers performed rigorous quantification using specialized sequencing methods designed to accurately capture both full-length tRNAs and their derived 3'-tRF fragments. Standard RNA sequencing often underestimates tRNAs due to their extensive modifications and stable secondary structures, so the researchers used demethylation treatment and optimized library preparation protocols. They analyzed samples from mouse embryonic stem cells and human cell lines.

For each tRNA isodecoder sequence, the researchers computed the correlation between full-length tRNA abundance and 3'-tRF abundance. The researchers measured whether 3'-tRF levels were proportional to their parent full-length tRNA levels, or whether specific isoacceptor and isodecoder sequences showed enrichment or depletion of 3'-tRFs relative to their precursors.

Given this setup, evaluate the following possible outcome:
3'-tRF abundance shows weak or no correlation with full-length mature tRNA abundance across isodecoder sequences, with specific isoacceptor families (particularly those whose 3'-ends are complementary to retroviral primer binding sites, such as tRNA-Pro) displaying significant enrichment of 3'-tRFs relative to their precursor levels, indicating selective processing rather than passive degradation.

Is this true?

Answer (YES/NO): NO